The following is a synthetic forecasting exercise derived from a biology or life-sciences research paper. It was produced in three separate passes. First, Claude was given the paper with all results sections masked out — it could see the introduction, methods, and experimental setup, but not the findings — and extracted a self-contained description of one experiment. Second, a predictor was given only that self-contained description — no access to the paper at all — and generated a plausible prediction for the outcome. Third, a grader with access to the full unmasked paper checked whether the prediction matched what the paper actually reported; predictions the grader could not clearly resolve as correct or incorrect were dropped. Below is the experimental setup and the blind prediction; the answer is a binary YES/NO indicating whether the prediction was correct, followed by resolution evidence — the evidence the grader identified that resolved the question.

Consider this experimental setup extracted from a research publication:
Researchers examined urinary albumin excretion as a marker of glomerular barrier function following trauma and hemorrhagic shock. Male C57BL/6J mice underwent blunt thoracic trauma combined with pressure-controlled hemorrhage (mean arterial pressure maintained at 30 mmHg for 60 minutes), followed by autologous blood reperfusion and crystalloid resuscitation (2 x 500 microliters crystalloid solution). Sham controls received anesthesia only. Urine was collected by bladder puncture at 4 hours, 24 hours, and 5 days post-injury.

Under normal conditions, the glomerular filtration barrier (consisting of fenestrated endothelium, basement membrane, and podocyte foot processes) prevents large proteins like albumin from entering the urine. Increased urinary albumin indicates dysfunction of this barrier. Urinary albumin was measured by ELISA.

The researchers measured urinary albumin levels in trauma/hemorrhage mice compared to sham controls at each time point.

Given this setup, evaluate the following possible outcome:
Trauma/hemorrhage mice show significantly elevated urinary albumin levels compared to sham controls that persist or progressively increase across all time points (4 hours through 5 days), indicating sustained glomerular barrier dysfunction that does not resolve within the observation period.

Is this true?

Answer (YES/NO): NO